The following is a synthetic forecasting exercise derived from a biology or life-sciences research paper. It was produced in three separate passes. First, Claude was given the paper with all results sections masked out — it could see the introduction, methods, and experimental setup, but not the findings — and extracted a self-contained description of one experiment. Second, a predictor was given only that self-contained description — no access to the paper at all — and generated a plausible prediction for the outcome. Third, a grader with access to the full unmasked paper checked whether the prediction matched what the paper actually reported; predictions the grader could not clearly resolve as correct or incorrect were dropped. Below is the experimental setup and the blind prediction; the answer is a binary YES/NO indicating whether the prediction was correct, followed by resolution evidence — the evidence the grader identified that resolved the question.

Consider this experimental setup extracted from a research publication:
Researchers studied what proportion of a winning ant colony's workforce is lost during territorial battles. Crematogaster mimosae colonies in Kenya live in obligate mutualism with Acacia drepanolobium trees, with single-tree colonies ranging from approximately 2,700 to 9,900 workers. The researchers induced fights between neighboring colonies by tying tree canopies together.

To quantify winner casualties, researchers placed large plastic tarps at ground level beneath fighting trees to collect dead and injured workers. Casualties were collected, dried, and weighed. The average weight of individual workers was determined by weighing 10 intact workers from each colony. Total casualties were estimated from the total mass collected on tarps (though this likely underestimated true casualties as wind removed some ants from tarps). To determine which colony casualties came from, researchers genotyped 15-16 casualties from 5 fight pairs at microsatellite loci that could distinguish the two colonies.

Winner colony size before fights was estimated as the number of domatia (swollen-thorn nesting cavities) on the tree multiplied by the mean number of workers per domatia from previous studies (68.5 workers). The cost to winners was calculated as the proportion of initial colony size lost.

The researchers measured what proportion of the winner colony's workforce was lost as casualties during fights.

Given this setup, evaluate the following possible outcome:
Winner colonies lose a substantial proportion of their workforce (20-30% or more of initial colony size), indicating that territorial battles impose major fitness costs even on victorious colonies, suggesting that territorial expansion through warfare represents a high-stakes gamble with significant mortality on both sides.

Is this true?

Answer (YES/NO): YES